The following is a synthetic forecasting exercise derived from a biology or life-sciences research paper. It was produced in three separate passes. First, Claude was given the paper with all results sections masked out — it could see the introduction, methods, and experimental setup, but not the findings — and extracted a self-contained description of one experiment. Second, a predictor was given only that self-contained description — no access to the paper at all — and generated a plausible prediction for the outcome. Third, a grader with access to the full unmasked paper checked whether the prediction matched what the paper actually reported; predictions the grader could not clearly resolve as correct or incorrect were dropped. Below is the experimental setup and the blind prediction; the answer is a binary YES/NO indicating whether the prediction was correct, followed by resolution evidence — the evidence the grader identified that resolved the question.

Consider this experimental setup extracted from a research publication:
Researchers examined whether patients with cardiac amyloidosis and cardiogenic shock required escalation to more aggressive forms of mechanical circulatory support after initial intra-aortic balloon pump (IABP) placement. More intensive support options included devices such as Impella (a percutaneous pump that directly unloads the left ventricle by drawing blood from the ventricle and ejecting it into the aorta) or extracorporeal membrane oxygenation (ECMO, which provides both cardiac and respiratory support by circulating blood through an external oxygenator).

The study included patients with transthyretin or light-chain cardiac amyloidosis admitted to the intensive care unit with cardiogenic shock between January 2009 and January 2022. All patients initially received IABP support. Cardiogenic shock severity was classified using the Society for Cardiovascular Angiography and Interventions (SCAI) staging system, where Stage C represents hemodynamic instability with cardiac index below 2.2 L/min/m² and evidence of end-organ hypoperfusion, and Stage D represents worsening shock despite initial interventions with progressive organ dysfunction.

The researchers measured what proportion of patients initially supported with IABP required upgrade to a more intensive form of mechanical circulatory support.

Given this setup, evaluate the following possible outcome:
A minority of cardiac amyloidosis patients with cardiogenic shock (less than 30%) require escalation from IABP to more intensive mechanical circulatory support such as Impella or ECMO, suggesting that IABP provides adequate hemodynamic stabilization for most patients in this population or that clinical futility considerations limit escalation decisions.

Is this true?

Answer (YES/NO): YES